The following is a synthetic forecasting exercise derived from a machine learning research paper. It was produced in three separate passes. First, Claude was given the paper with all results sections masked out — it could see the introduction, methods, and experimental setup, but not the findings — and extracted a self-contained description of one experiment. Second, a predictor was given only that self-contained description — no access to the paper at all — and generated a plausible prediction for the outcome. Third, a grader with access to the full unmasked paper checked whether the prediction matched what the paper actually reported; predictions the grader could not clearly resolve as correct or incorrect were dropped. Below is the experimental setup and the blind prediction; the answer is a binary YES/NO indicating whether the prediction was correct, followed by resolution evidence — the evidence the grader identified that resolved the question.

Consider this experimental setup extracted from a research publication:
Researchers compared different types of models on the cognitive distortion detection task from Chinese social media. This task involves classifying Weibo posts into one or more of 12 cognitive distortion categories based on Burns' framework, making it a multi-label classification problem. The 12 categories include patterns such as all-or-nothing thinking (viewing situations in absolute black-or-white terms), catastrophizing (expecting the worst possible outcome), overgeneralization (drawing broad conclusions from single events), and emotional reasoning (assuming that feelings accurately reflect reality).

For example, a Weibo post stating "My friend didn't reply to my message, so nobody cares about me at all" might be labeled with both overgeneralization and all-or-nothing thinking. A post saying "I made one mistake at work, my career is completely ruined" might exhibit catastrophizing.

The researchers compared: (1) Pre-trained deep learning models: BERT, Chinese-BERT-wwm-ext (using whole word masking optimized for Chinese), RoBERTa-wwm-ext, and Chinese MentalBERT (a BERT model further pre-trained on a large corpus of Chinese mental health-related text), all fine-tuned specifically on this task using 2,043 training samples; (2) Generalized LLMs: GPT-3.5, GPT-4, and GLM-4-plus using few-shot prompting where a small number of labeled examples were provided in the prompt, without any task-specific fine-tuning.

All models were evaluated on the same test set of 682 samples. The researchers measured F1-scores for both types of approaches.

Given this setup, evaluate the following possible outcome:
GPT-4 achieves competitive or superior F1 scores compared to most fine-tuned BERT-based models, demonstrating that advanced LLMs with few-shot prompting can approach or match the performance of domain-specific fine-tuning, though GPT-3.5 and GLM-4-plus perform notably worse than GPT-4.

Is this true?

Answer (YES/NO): NO